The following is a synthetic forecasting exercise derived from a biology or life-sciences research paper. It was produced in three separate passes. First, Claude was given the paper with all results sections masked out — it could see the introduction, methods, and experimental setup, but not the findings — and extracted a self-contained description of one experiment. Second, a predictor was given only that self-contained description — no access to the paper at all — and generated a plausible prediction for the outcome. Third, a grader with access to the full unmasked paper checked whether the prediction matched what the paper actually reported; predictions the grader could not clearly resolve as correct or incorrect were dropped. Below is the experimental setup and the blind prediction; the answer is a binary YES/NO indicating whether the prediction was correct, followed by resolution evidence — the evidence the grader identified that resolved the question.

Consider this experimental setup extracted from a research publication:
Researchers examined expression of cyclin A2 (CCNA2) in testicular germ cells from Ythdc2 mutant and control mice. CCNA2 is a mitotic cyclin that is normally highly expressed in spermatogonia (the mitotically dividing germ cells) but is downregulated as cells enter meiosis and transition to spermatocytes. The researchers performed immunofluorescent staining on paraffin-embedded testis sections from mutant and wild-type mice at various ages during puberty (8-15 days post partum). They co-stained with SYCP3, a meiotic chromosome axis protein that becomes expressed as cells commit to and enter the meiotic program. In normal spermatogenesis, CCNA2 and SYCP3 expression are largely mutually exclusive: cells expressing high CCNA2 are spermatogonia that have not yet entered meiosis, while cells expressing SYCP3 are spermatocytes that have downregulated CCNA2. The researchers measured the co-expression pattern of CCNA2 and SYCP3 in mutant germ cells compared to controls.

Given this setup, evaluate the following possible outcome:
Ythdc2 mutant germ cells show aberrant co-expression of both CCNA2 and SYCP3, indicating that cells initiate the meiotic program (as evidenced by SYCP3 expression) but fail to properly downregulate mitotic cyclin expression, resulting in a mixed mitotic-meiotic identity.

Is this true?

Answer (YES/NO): YES